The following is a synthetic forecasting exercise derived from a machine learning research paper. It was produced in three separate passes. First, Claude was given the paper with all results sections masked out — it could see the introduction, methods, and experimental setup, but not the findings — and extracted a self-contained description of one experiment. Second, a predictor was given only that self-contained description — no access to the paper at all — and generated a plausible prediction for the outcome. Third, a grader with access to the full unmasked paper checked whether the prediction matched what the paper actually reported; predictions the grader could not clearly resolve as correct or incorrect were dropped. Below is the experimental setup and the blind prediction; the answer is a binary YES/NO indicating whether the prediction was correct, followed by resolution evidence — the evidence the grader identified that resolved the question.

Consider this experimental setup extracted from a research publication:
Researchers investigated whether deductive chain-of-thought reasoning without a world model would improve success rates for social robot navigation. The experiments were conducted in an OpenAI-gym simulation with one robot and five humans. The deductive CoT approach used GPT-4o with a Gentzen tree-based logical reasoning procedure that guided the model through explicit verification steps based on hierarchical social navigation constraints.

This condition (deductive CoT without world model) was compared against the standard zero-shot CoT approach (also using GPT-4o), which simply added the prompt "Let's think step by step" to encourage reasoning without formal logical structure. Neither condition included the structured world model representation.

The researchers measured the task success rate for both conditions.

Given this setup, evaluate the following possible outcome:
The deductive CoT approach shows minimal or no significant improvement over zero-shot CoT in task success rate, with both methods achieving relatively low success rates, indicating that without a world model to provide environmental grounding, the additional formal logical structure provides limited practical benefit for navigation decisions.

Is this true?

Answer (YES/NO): NO